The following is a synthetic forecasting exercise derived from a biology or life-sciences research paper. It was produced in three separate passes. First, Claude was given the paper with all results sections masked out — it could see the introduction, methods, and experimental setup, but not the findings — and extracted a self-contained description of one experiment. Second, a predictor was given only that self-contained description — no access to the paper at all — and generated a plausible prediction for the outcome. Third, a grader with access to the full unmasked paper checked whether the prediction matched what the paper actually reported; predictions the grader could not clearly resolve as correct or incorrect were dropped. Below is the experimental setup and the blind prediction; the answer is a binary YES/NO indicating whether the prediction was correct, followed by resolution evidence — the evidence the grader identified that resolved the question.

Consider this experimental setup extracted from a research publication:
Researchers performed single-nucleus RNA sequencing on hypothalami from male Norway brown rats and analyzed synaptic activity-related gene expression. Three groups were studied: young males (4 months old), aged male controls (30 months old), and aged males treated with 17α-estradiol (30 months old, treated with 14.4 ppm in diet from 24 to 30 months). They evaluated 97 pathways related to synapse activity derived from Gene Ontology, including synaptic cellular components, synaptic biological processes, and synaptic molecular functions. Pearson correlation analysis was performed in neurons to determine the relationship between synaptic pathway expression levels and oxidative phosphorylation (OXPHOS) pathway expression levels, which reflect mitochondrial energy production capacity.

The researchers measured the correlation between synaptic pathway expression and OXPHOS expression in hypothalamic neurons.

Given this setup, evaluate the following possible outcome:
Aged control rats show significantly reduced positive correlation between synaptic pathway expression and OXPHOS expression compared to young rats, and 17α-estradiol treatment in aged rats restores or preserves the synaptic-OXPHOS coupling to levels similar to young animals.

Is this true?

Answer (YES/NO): NO